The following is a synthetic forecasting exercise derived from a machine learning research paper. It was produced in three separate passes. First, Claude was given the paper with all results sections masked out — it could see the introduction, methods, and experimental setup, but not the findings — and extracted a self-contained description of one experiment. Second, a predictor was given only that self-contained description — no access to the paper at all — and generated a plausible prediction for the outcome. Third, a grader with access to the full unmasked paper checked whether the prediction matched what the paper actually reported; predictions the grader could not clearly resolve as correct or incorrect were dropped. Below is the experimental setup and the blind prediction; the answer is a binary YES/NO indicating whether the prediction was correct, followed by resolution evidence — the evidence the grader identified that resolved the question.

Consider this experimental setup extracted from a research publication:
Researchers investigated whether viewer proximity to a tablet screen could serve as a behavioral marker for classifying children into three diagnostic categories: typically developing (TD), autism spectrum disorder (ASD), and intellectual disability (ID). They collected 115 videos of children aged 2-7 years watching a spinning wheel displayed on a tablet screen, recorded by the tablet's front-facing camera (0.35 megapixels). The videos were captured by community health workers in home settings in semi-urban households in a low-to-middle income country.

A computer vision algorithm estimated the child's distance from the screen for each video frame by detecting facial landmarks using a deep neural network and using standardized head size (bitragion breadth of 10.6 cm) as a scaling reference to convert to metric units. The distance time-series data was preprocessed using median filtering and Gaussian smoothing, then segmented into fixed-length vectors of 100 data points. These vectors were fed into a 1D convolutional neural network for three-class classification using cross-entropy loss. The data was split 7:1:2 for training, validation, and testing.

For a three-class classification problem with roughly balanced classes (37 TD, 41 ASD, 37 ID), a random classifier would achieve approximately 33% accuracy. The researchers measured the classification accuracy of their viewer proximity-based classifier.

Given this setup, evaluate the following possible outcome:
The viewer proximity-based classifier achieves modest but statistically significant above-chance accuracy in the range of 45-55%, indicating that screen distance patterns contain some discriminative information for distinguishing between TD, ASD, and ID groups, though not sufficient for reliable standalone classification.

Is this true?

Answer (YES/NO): NO